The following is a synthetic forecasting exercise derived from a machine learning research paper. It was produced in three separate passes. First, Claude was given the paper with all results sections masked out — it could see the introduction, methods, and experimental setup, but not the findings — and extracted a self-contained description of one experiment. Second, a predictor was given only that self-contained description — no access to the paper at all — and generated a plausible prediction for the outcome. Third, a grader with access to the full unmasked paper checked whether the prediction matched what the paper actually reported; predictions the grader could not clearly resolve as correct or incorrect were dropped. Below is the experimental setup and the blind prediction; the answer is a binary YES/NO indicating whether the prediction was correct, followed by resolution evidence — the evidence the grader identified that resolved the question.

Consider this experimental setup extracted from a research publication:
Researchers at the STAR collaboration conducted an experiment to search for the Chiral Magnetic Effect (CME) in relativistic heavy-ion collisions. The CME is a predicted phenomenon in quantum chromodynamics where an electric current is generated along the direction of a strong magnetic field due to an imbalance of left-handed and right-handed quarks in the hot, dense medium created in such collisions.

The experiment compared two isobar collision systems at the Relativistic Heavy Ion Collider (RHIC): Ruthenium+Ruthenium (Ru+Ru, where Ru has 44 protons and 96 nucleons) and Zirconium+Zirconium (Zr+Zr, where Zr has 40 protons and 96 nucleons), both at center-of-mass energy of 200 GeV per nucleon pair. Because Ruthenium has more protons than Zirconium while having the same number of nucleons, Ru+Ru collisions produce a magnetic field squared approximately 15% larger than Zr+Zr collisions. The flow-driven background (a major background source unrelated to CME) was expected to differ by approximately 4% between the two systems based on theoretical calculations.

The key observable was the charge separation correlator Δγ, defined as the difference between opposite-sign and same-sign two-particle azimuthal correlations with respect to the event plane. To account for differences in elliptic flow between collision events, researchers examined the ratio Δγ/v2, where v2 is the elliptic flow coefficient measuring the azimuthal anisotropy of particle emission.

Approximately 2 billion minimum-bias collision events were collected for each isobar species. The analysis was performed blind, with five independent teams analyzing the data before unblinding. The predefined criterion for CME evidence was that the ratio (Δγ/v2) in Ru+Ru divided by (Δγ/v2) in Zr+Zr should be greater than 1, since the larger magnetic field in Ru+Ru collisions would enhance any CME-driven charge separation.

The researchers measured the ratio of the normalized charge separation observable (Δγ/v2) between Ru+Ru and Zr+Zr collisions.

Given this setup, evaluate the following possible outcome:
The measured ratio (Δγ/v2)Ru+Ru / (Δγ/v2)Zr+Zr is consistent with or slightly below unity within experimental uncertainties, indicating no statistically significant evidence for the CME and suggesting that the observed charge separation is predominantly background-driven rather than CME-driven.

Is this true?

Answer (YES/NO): YES